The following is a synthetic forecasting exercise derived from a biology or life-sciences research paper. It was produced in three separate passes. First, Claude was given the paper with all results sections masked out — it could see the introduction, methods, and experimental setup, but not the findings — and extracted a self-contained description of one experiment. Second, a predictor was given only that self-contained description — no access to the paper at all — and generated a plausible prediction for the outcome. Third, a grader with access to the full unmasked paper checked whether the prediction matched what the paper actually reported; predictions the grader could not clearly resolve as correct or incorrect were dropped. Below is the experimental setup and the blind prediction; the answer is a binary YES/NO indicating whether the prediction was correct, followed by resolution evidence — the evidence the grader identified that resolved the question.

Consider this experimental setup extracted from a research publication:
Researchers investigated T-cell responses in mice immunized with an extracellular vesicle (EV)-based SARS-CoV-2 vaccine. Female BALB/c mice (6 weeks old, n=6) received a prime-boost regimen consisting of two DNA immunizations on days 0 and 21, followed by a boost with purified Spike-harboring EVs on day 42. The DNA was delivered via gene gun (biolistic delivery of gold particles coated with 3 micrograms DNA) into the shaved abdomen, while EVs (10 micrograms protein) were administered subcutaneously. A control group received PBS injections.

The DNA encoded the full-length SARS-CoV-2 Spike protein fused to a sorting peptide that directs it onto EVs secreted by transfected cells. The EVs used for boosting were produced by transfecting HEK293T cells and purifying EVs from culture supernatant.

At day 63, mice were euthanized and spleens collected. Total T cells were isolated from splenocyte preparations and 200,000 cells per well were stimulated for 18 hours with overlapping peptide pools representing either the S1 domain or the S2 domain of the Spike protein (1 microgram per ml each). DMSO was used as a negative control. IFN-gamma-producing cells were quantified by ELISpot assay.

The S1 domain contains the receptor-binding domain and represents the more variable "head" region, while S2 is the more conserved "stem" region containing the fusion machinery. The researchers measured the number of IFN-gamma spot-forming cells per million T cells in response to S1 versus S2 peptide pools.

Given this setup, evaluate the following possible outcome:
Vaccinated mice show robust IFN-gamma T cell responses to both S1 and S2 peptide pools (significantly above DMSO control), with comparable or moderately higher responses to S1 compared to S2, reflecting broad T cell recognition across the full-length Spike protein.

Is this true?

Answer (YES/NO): NO